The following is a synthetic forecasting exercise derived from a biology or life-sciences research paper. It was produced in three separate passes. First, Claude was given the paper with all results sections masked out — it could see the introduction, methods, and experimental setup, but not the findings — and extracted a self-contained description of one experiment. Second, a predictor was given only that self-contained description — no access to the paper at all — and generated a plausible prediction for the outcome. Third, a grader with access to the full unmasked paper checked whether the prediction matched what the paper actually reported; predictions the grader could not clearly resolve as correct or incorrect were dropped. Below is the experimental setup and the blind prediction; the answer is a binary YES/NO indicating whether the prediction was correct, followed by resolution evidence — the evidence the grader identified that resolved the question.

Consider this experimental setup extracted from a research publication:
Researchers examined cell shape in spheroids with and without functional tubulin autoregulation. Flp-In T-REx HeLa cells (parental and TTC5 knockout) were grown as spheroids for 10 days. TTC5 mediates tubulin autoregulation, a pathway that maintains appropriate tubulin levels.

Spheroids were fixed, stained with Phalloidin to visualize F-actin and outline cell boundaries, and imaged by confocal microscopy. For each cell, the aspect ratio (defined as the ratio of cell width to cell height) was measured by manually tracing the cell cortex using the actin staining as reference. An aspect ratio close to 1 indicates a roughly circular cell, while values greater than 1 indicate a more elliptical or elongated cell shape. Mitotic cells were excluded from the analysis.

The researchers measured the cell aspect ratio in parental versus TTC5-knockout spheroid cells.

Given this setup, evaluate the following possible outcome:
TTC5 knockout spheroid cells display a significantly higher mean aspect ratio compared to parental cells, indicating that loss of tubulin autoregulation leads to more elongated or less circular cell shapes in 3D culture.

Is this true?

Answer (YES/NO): NO